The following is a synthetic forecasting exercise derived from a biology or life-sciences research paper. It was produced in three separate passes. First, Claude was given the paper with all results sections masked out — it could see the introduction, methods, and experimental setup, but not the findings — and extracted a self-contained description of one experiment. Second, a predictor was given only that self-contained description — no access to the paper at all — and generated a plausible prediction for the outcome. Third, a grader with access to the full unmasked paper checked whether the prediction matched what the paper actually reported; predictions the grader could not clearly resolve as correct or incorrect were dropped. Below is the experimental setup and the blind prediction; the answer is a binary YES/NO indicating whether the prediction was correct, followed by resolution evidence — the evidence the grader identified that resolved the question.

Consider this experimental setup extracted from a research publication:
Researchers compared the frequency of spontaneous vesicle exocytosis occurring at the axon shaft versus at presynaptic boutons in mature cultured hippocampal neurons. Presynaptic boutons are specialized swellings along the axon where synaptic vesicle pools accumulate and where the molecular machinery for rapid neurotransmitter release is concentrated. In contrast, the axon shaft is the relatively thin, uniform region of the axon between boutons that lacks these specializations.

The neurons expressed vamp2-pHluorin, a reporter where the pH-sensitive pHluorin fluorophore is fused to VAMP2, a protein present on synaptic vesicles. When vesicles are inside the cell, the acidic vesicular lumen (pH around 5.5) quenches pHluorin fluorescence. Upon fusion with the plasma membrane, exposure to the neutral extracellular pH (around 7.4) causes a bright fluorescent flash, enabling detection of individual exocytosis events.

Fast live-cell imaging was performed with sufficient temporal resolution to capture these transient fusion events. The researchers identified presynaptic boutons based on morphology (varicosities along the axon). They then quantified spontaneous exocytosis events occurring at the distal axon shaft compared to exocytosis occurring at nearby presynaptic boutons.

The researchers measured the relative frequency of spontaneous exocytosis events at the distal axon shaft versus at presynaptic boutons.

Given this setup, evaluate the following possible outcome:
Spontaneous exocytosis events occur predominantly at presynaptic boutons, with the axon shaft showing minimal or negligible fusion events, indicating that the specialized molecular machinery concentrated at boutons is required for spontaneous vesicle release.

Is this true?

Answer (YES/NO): NO